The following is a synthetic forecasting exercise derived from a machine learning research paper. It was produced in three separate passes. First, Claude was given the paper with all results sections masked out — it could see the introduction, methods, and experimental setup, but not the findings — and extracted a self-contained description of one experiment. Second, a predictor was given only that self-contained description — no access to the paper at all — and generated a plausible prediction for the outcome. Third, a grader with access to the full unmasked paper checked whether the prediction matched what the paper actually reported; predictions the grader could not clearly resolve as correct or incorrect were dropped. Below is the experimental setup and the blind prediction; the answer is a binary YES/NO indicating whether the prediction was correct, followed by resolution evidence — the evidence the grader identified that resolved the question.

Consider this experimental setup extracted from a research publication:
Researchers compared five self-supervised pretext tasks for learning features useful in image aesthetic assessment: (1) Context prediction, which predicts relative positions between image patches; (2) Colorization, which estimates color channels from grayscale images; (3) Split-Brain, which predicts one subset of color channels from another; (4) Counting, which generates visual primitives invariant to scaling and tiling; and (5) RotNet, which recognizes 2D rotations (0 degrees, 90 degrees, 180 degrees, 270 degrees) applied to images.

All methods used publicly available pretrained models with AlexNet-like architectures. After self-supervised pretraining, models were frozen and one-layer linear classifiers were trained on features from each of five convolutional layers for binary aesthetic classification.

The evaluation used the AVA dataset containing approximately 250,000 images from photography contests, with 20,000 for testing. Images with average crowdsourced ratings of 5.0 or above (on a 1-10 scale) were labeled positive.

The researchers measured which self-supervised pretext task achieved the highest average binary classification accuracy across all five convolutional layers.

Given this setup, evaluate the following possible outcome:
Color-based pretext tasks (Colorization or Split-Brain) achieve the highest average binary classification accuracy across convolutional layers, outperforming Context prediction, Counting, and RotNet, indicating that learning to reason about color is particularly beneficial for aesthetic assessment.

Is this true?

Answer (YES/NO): YES